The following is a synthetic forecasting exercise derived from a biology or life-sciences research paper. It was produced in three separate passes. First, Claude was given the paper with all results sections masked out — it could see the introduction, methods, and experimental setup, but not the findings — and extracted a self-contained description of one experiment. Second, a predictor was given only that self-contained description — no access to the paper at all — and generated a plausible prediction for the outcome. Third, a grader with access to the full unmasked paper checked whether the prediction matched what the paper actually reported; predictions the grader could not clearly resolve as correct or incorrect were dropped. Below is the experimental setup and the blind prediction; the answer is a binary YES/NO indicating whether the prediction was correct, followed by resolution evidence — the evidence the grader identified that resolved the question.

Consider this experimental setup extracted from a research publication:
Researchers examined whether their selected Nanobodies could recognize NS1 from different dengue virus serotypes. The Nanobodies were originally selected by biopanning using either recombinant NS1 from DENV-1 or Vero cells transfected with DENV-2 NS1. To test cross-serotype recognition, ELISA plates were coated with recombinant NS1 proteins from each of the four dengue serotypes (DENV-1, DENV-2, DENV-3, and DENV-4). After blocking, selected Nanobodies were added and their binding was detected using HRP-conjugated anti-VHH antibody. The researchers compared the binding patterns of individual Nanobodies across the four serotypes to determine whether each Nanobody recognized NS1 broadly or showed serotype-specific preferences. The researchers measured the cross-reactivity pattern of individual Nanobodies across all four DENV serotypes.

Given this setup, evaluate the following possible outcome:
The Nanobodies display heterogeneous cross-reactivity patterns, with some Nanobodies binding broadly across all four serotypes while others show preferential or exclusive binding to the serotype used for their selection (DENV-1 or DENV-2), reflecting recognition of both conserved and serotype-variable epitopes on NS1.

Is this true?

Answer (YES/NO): NO